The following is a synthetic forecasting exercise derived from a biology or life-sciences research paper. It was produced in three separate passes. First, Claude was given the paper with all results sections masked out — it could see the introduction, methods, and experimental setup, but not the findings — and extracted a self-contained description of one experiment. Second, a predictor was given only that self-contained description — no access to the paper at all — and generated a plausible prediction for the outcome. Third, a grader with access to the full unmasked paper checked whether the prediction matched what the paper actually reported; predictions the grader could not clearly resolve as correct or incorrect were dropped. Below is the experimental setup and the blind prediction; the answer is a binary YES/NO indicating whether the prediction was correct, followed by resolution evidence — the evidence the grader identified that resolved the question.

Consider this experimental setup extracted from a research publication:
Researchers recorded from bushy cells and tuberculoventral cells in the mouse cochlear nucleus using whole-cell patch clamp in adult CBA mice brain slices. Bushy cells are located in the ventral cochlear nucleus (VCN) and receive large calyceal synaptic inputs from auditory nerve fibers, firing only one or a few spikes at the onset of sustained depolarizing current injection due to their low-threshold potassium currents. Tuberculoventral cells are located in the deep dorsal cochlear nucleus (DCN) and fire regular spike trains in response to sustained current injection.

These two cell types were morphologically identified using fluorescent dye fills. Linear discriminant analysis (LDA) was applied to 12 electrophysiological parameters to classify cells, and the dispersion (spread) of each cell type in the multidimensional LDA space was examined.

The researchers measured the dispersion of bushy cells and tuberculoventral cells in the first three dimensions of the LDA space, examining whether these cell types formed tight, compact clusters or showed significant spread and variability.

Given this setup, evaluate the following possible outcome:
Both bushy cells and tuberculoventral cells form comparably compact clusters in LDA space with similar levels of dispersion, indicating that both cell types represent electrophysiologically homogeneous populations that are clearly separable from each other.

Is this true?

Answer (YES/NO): NO